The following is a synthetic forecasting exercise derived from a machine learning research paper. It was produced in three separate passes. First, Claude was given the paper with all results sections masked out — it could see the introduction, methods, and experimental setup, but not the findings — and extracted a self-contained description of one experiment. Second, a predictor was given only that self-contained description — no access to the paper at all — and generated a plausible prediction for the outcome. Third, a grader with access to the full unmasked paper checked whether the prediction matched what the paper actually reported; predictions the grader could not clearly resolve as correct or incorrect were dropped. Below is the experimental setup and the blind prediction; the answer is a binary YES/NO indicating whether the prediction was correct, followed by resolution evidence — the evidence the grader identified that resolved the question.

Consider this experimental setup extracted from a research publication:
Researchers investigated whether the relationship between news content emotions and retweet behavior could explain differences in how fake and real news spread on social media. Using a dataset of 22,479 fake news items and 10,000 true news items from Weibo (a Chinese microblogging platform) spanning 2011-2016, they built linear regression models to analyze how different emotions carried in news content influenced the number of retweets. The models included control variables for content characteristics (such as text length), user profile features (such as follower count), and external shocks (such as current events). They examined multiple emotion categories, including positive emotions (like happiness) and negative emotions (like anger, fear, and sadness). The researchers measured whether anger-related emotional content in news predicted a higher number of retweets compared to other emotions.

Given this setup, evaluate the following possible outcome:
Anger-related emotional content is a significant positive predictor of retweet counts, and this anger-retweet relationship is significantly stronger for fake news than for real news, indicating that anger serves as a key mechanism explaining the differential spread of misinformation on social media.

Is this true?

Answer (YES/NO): NO